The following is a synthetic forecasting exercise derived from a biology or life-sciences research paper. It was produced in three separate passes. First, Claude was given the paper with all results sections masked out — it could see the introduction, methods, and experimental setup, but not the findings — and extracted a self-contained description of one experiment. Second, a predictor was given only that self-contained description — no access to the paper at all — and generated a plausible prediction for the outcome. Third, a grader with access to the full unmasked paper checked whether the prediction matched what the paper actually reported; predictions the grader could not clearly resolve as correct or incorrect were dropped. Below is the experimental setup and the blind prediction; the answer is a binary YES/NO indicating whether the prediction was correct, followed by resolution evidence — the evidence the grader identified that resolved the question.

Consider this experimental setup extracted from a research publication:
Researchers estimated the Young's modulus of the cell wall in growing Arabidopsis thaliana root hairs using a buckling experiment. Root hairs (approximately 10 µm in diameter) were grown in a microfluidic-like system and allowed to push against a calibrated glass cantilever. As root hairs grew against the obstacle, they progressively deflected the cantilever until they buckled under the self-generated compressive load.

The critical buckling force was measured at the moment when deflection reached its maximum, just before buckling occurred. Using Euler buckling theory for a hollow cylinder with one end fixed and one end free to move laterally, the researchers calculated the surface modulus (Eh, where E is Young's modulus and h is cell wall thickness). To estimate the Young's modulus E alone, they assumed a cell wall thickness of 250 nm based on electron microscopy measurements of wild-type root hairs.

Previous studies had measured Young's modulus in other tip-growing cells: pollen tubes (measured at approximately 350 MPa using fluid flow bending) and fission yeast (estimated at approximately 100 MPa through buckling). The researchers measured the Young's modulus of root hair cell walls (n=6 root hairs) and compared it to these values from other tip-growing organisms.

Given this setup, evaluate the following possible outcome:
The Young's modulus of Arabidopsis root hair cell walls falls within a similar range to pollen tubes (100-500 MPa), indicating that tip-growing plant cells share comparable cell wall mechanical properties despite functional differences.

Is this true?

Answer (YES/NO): YES